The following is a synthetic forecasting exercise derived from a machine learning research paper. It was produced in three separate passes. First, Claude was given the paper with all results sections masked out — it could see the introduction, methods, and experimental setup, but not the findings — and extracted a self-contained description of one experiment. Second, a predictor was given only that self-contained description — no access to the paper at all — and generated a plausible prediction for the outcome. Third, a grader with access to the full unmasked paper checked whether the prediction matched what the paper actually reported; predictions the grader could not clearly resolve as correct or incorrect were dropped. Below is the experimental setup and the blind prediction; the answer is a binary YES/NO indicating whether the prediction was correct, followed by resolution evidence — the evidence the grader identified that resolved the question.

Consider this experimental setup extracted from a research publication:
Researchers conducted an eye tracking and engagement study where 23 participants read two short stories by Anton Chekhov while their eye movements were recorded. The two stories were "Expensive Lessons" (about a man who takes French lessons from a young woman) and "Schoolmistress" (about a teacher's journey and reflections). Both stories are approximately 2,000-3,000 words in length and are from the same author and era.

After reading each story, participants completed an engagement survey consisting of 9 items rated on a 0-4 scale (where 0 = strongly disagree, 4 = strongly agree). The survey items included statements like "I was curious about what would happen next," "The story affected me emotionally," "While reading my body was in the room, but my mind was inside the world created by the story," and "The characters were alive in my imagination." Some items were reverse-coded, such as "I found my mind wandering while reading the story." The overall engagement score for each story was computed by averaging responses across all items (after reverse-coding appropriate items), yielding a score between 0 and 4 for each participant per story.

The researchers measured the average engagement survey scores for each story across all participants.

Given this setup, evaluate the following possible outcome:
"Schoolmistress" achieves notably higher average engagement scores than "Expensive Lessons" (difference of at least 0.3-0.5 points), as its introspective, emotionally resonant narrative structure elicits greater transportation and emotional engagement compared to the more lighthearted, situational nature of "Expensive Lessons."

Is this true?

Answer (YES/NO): NO